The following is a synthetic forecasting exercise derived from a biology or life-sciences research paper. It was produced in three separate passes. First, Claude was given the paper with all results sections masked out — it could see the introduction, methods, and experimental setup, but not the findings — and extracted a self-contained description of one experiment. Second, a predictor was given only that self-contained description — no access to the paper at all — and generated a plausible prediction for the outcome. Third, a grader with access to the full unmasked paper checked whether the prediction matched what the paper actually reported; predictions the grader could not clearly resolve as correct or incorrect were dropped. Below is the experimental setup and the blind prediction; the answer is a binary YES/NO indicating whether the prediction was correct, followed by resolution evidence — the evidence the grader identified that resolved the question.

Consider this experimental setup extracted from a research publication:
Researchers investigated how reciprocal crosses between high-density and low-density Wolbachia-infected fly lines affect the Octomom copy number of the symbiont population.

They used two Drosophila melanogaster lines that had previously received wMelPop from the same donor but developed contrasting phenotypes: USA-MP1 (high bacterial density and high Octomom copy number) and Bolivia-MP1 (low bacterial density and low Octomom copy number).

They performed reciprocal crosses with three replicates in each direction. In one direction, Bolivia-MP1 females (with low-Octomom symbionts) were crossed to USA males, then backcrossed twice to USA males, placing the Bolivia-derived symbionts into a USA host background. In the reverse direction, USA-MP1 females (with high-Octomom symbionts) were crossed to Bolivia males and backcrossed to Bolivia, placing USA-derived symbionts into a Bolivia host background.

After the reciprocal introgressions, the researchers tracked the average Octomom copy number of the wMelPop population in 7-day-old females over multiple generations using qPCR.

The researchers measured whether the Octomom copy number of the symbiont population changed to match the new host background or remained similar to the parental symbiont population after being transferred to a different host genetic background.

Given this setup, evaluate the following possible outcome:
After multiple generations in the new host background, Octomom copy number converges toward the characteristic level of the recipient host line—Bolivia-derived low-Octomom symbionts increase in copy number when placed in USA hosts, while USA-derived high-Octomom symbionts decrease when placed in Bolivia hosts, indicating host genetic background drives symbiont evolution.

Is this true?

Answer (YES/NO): NO